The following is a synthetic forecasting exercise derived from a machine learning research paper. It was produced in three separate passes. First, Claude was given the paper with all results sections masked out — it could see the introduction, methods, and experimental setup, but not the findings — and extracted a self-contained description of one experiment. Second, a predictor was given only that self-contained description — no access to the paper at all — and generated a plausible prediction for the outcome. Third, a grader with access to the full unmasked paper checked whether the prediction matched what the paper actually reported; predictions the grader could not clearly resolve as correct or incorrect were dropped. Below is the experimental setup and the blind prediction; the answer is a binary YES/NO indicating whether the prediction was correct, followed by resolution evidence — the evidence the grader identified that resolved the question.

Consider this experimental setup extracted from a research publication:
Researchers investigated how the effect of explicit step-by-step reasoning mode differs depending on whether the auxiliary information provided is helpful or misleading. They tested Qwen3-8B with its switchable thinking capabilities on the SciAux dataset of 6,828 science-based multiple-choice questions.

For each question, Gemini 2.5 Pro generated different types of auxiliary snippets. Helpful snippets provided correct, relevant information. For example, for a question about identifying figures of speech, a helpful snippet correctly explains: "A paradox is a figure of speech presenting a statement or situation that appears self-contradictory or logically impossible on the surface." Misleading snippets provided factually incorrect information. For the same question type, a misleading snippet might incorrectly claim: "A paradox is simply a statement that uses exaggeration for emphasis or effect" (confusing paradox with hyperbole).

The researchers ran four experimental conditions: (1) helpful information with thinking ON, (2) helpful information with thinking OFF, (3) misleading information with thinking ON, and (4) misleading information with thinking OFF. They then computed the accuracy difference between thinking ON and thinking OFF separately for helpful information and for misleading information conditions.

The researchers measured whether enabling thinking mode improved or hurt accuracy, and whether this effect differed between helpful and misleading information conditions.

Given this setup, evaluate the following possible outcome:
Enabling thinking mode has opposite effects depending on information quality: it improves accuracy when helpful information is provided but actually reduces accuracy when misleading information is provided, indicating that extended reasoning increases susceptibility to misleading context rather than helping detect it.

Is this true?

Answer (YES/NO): NO